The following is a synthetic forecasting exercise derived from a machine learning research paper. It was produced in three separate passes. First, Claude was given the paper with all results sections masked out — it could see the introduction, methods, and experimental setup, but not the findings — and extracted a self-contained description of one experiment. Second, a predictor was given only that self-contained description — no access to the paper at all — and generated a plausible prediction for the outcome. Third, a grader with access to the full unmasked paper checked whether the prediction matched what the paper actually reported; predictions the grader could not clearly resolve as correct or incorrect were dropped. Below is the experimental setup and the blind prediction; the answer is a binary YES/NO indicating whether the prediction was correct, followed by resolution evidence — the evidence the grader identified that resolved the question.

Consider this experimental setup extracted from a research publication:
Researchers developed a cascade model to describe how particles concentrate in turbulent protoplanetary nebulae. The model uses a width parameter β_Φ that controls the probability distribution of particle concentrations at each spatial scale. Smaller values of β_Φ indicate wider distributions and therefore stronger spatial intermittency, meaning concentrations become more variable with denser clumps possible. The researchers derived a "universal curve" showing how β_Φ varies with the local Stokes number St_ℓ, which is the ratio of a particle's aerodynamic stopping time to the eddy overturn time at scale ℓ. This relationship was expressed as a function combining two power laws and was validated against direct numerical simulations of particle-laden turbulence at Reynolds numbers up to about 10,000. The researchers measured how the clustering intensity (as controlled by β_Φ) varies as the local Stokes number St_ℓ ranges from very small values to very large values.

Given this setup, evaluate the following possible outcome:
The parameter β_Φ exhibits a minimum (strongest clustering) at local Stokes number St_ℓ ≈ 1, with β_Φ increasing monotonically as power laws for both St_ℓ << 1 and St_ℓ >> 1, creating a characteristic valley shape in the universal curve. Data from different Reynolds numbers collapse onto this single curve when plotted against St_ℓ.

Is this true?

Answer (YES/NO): NO